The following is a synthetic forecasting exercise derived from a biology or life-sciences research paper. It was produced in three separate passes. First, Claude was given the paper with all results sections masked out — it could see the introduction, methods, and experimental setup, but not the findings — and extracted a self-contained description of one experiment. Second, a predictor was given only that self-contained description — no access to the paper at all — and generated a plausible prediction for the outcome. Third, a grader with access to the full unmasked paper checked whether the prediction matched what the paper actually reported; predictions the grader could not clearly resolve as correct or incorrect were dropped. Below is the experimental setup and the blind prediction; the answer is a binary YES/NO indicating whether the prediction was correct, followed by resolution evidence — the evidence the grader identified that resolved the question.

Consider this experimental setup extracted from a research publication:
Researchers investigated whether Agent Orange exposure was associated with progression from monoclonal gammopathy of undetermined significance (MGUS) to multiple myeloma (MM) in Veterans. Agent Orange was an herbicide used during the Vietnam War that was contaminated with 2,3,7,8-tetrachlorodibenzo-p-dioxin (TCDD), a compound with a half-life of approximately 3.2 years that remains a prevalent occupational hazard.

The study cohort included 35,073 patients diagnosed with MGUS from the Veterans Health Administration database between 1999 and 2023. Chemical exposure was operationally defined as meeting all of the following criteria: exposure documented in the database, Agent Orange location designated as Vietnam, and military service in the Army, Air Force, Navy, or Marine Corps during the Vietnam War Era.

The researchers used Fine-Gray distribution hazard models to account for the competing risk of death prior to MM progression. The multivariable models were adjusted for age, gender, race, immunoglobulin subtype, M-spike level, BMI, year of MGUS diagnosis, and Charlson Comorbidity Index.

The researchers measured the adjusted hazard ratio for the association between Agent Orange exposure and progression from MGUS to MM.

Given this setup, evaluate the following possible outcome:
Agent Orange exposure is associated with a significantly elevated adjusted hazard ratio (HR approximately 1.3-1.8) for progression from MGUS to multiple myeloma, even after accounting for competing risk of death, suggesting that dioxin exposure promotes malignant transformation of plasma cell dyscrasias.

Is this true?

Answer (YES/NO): YES